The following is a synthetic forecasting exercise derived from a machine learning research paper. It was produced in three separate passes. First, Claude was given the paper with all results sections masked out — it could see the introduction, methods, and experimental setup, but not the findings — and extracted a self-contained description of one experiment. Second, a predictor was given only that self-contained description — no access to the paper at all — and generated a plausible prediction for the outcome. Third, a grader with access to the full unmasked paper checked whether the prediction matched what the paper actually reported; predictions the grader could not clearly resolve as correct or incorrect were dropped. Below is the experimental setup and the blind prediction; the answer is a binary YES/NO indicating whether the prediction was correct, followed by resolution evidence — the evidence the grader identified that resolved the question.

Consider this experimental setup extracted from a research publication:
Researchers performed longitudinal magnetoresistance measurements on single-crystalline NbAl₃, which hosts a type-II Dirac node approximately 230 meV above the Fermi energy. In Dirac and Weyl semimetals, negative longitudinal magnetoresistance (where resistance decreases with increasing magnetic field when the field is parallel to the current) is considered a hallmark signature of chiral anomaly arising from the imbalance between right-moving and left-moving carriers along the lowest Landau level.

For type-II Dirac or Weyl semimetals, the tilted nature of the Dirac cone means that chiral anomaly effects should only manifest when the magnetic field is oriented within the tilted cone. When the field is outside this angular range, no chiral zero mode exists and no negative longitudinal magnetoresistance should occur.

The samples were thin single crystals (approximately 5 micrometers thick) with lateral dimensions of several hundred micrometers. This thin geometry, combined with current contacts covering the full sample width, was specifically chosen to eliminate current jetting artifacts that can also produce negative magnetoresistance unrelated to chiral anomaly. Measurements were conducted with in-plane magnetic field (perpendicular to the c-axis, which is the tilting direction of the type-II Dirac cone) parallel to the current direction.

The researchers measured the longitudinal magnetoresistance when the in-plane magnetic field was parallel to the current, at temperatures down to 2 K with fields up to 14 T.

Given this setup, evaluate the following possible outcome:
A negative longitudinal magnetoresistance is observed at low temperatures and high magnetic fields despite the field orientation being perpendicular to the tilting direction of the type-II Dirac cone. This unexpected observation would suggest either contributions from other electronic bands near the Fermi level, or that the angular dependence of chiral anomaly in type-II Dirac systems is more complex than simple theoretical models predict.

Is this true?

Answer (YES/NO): YES